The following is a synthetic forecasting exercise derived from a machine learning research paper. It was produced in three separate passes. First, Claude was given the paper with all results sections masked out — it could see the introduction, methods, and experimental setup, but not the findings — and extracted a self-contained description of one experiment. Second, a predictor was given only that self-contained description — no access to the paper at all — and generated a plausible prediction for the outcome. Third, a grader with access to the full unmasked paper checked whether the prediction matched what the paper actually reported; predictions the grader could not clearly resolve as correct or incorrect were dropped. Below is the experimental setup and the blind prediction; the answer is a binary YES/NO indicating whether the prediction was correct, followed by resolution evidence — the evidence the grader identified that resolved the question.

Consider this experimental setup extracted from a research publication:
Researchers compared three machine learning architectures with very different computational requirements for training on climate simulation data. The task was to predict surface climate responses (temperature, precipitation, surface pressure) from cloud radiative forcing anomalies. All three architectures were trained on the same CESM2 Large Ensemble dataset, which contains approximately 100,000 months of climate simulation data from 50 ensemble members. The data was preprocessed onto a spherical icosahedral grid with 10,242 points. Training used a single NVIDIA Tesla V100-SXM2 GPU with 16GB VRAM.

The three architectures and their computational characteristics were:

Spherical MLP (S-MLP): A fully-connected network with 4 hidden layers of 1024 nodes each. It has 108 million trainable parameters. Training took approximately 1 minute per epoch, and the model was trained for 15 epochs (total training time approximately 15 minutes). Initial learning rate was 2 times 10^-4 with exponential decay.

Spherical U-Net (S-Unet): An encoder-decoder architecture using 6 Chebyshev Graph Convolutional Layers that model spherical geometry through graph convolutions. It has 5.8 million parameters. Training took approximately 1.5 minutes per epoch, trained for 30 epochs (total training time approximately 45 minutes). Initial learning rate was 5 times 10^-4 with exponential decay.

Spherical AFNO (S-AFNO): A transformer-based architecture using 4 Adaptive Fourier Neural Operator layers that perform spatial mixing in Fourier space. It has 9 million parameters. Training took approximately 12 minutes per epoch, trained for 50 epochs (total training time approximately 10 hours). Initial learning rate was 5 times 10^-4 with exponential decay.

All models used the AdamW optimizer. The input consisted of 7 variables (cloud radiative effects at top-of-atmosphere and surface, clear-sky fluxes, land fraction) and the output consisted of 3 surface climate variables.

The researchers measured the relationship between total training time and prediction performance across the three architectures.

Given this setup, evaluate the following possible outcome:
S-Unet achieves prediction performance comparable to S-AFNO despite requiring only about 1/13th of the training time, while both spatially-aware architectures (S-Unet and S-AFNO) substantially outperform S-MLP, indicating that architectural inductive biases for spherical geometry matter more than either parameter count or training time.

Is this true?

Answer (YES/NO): NO